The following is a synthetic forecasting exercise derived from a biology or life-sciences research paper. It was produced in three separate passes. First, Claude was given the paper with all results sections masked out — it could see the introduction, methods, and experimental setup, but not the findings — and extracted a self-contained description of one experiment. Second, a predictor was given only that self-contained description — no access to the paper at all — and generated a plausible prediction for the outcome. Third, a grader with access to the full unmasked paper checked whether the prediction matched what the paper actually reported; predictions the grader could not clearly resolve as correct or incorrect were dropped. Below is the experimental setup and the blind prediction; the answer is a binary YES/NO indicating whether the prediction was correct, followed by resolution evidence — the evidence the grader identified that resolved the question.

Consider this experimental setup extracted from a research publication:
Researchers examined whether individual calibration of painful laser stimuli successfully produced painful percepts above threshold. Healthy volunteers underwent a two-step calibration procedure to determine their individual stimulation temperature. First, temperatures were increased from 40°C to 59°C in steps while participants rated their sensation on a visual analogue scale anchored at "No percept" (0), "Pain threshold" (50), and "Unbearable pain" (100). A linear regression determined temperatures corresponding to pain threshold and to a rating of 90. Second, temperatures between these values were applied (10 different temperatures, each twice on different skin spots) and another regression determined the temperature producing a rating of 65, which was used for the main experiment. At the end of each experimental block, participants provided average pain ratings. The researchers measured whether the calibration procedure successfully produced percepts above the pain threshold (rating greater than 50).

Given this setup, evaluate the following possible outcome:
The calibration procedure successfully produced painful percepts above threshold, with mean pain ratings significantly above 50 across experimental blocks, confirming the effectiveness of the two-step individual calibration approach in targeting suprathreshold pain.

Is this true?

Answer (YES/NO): YES